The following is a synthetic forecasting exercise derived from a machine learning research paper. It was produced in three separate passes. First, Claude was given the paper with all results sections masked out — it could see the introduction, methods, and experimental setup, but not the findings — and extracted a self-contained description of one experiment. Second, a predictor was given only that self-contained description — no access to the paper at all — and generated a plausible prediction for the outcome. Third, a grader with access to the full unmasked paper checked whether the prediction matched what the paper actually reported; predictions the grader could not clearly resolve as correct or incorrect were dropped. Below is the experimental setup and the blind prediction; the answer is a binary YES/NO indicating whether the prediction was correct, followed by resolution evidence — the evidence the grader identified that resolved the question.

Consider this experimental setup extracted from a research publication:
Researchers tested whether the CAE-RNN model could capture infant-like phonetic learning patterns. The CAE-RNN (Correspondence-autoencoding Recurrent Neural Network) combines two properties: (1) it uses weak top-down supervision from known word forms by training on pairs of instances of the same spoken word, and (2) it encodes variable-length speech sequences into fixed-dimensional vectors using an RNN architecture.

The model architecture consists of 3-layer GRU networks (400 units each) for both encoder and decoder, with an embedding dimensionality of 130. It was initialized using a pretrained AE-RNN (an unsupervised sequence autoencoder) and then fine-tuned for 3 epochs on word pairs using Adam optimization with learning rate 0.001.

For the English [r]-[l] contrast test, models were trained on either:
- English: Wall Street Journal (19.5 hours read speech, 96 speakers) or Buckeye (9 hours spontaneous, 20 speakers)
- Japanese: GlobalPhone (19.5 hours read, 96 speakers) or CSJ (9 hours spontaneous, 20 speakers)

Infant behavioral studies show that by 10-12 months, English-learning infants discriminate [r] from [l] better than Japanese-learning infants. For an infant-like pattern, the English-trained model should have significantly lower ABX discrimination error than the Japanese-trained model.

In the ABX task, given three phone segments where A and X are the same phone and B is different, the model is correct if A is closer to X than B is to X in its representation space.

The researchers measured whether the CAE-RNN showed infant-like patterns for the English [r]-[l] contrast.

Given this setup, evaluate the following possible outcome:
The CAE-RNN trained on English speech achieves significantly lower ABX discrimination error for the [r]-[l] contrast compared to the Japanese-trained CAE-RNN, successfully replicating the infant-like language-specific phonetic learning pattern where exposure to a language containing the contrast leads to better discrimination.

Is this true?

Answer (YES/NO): YES